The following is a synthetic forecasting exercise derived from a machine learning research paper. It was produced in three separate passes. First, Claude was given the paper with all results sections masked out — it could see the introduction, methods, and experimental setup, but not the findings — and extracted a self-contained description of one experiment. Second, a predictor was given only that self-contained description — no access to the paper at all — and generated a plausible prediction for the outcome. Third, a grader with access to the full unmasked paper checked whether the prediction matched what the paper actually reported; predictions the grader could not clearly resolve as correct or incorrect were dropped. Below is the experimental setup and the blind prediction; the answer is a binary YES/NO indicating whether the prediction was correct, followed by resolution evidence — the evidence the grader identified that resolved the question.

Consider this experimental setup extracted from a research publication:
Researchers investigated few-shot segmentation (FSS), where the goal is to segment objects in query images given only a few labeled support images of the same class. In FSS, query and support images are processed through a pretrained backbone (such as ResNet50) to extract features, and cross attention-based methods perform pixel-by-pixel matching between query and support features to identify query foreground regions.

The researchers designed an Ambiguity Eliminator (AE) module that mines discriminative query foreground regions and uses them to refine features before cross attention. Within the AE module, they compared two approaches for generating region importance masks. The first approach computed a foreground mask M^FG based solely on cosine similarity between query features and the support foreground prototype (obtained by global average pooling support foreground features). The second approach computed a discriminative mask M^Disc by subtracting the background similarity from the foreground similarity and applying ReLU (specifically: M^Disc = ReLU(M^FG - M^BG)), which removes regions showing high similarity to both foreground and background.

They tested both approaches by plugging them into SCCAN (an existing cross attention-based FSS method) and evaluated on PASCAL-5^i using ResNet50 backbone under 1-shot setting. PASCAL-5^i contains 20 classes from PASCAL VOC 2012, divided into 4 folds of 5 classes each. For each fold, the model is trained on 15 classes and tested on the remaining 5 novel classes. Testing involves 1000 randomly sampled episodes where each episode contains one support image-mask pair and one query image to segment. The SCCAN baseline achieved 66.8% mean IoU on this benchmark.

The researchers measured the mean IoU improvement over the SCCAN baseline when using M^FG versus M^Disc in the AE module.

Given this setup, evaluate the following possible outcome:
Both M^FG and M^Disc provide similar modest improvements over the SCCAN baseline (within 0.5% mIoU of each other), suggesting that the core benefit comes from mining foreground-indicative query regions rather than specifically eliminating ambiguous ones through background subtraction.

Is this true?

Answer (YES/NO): NO